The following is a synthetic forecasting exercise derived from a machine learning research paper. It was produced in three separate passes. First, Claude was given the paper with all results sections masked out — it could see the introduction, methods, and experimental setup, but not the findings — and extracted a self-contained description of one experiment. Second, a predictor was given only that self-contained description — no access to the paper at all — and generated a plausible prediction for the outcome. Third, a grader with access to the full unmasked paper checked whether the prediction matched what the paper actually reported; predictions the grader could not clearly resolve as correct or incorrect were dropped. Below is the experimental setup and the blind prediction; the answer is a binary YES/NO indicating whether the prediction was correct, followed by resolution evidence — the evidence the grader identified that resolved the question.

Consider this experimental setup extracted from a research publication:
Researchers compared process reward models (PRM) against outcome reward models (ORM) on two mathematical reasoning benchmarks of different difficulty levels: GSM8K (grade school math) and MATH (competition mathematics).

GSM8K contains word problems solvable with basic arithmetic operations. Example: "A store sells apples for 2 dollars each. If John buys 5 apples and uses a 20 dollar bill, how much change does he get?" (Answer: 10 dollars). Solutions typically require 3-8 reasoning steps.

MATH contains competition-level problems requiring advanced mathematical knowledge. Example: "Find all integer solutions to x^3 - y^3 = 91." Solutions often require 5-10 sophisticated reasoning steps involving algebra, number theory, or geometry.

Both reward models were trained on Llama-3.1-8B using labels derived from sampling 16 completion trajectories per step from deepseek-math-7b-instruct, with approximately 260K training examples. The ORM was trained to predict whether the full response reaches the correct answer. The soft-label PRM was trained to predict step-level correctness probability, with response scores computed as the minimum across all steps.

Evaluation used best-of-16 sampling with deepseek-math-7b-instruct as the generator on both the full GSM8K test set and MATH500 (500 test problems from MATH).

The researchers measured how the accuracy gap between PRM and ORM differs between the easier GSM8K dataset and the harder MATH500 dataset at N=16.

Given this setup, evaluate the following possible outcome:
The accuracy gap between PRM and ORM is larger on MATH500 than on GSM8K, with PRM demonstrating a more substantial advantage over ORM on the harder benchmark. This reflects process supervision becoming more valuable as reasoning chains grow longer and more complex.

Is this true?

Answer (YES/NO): YES